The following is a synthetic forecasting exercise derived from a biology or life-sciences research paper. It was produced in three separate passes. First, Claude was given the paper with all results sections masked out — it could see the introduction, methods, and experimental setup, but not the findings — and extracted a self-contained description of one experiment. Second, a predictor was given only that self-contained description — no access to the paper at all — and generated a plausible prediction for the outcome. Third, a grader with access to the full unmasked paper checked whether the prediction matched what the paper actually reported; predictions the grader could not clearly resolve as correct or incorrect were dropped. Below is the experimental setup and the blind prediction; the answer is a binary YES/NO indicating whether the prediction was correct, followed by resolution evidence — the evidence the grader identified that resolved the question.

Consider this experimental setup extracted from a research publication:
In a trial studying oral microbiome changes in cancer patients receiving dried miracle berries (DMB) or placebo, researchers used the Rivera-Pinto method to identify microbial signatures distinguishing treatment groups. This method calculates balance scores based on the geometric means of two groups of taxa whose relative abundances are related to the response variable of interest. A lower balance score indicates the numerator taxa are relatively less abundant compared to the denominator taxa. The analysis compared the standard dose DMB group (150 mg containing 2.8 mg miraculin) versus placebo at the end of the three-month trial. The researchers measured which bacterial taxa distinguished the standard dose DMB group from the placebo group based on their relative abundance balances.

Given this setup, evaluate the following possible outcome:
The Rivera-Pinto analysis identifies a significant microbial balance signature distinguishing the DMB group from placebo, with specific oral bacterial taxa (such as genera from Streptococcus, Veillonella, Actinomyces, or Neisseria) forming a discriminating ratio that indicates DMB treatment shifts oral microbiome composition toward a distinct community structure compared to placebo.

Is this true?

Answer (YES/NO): YES